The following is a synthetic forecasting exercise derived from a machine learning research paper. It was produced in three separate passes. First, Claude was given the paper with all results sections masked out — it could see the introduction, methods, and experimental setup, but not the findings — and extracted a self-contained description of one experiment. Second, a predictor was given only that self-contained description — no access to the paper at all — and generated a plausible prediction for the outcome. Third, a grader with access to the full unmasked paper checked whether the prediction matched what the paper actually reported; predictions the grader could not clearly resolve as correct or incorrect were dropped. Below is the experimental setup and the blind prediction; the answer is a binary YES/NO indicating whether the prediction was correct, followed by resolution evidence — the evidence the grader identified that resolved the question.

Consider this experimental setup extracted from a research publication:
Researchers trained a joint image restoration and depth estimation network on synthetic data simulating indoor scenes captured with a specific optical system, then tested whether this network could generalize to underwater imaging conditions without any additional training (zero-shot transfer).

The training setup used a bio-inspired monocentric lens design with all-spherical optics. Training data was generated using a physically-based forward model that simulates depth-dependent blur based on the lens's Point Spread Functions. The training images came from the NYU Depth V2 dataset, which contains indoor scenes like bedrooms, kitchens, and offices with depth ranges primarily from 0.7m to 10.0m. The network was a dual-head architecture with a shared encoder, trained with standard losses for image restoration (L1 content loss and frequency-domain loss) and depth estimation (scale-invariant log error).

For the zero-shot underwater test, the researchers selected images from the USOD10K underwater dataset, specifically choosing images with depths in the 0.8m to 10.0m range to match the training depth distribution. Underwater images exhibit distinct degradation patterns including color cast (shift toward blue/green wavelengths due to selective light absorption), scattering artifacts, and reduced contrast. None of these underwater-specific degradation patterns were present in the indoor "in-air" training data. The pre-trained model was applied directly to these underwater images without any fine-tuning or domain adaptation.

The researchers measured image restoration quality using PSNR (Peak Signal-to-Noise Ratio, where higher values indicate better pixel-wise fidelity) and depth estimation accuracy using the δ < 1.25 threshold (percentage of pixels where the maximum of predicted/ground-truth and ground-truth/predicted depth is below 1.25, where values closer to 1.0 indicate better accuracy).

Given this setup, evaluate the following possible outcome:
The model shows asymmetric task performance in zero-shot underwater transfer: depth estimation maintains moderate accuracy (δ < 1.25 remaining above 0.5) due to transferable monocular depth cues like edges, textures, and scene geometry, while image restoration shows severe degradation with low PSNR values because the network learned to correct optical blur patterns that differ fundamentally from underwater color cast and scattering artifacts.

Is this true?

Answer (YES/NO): NO